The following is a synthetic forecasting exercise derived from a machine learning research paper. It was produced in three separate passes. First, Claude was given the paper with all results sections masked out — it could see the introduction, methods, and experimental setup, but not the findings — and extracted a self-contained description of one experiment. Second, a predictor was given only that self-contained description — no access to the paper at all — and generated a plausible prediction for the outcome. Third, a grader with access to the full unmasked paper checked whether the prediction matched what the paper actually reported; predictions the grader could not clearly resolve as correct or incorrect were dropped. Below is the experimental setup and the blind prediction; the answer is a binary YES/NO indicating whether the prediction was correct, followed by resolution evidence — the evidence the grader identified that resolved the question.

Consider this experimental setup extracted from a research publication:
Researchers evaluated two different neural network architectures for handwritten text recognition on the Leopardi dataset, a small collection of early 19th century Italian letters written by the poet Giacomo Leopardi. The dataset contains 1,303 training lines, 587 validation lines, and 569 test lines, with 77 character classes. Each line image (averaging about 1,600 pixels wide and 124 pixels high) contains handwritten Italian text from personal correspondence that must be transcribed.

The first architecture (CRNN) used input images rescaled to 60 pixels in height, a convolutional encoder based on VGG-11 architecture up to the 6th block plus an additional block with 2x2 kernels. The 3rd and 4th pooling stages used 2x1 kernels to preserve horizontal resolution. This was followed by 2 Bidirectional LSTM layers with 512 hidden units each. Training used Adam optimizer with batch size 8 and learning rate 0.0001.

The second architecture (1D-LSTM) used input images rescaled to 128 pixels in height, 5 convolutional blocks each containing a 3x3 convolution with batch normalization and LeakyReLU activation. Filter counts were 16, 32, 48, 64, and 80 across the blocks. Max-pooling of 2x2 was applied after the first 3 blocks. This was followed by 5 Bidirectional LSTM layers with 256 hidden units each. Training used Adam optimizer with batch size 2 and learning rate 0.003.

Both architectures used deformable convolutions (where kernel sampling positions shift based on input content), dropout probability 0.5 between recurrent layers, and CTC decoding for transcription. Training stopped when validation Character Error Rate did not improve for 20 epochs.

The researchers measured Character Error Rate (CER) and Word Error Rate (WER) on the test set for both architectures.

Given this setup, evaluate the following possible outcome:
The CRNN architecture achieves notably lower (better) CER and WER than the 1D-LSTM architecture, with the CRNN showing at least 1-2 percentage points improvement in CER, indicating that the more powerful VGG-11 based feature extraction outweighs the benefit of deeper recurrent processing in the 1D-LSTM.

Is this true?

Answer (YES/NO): NO